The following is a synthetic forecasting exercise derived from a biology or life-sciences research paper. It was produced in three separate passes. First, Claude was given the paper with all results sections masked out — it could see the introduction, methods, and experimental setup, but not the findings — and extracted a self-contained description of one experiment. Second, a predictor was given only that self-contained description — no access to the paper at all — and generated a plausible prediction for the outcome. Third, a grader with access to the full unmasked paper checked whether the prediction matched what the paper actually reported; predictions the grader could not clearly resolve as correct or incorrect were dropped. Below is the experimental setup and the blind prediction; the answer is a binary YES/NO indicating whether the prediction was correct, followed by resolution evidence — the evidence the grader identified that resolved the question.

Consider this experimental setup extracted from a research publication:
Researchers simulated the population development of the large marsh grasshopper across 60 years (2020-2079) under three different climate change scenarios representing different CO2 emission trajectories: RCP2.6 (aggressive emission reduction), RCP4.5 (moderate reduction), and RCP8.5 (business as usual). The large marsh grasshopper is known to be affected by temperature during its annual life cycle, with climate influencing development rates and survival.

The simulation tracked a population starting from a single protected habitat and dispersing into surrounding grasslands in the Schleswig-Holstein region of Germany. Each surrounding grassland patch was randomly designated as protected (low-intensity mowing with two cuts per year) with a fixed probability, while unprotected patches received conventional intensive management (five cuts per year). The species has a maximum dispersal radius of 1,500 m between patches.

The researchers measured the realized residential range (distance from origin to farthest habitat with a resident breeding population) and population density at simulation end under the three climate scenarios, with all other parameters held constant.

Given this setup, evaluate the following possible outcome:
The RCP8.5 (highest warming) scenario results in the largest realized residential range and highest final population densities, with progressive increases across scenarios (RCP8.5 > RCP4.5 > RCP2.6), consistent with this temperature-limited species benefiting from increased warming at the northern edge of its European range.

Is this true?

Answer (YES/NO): YES